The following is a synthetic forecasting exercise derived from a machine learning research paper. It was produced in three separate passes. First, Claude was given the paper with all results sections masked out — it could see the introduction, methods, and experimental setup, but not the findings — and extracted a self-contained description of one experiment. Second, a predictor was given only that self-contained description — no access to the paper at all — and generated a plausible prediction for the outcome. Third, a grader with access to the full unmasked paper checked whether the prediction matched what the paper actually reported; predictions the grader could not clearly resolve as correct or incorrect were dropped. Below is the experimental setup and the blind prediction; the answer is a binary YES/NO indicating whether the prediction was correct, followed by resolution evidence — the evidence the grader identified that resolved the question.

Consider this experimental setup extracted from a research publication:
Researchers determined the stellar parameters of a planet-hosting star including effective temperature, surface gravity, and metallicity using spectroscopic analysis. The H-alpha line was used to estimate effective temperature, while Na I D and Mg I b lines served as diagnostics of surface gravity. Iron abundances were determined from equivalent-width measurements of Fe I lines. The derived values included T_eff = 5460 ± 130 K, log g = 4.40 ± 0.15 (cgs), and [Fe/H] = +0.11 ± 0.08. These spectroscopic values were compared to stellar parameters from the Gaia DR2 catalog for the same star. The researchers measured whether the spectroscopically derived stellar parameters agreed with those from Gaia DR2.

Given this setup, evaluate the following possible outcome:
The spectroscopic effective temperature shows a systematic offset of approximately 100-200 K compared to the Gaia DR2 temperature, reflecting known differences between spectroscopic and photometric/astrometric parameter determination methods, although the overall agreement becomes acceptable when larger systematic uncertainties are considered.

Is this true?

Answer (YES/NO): NO